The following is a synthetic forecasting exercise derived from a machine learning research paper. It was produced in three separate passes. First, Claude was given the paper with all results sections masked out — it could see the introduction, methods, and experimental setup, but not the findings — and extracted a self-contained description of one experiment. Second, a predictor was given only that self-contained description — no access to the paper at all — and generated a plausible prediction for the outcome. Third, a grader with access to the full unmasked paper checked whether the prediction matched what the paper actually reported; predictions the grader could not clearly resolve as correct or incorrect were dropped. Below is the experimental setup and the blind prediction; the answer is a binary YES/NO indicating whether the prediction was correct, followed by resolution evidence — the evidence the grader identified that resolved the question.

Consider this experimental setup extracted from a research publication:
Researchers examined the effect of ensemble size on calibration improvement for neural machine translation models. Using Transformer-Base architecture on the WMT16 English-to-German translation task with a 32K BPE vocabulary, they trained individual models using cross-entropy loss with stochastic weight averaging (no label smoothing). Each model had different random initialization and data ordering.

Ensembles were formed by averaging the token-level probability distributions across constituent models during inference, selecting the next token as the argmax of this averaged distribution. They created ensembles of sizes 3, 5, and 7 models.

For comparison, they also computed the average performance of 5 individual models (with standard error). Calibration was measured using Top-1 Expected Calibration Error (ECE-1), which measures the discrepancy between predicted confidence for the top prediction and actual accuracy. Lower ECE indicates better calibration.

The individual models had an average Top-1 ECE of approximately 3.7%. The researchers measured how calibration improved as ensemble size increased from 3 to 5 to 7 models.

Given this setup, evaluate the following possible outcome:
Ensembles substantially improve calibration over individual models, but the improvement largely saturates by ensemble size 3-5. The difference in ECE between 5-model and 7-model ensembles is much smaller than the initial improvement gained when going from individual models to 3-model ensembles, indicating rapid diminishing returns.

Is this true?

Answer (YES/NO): NO